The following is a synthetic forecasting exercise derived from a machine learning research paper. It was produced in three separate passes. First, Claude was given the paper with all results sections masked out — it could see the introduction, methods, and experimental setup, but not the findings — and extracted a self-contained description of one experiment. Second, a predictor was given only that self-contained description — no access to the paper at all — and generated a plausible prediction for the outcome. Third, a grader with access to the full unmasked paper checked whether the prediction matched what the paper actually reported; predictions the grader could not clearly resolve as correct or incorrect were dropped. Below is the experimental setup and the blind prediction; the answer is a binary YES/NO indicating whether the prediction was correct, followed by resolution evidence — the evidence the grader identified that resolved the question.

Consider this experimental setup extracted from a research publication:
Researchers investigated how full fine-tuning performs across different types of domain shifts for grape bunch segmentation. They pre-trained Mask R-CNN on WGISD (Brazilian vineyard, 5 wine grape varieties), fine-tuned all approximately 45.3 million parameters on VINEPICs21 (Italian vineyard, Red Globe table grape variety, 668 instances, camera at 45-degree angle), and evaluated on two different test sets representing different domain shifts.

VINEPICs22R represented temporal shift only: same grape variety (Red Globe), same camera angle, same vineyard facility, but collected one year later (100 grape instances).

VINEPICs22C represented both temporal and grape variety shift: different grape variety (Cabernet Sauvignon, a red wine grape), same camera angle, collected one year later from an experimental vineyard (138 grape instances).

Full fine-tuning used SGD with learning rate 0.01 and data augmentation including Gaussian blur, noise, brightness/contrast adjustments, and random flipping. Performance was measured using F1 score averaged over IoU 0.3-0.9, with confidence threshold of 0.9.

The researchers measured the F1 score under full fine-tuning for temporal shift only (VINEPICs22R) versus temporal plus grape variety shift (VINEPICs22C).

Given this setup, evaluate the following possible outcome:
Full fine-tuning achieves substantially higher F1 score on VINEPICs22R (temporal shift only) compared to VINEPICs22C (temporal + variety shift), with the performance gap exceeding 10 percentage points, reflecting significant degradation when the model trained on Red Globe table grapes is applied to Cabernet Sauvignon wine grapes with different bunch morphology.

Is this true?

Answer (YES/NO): YES